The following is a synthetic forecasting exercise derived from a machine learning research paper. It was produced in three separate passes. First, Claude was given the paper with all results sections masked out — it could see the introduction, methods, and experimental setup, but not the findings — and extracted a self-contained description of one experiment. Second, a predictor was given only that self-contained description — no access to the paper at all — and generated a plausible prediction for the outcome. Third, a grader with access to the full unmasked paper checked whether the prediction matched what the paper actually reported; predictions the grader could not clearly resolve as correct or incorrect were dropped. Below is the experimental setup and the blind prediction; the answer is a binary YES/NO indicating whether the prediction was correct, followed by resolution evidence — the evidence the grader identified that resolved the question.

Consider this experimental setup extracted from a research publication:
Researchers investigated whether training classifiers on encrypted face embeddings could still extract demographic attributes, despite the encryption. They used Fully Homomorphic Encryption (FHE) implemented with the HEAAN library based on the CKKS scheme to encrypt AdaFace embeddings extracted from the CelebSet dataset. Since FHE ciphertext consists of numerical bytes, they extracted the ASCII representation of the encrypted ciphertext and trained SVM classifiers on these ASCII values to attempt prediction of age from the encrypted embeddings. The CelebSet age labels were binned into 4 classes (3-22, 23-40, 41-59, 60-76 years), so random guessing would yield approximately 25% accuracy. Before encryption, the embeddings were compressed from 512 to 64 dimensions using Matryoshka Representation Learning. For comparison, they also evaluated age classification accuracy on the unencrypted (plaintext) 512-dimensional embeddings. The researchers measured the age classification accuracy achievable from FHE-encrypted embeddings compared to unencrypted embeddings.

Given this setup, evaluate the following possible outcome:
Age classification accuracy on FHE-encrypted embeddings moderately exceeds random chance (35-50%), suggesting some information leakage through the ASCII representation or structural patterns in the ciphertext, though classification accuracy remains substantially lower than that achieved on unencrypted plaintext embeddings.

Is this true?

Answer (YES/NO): NO